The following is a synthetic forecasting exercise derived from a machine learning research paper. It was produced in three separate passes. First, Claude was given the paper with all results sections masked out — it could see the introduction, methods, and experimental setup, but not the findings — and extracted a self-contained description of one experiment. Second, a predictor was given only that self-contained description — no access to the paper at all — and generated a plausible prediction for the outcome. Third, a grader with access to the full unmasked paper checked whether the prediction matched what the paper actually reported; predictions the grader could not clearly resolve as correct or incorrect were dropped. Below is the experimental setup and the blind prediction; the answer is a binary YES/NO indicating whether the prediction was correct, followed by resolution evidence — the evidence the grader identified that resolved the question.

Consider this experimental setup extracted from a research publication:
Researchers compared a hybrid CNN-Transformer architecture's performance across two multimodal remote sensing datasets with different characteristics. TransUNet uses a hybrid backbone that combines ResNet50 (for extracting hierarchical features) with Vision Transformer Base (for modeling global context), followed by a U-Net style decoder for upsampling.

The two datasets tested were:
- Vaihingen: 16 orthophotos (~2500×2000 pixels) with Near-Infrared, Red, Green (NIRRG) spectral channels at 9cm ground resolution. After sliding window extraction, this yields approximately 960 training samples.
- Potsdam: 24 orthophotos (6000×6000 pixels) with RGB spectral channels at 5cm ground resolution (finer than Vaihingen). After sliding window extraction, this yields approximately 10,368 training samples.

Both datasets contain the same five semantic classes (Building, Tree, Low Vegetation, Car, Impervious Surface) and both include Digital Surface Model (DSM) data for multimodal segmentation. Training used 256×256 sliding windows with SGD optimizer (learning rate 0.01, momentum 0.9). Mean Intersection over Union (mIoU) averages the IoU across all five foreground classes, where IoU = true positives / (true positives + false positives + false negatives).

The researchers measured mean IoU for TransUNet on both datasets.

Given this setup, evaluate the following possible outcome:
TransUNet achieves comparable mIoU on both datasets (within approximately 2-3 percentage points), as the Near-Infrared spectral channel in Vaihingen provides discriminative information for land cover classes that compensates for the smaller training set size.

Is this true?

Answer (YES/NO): NO